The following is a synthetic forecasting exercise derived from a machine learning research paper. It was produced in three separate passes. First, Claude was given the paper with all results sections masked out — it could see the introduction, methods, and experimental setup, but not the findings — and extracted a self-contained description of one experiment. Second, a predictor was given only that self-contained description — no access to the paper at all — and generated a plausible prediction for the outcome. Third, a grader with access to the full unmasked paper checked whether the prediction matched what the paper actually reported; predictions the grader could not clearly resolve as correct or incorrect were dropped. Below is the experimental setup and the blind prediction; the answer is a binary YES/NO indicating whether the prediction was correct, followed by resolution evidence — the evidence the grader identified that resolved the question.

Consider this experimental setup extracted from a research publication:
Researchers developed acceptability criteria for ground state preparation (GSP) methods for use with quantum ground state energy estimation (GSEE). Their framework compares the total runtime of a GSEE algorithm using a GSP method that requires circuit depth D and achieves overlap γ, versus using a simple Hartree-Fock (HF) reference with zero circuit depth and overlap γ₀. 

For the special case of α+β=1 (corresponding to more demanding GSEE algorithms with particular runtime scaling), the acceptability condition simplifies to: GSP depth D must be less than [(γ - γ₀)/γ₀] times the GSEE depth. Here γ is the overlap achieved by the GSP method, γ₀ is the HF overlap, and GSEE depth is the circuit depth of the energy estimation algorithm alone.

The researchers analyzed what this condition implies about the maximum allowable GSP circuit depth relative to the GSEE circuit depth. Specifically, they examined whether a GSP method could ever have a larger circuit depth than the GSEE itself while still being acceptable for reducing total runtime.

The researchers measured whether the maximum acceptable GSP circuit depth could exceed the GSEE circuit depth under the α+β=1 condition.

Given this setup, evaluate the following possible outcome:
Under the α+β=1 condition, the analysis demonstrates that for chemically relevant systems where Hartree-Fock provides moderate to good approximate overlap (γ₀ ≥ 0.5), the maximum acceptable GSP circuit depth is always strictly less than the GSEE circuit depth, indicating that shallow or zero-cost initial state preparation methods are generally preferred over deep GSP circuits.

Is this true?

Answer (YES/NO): NO